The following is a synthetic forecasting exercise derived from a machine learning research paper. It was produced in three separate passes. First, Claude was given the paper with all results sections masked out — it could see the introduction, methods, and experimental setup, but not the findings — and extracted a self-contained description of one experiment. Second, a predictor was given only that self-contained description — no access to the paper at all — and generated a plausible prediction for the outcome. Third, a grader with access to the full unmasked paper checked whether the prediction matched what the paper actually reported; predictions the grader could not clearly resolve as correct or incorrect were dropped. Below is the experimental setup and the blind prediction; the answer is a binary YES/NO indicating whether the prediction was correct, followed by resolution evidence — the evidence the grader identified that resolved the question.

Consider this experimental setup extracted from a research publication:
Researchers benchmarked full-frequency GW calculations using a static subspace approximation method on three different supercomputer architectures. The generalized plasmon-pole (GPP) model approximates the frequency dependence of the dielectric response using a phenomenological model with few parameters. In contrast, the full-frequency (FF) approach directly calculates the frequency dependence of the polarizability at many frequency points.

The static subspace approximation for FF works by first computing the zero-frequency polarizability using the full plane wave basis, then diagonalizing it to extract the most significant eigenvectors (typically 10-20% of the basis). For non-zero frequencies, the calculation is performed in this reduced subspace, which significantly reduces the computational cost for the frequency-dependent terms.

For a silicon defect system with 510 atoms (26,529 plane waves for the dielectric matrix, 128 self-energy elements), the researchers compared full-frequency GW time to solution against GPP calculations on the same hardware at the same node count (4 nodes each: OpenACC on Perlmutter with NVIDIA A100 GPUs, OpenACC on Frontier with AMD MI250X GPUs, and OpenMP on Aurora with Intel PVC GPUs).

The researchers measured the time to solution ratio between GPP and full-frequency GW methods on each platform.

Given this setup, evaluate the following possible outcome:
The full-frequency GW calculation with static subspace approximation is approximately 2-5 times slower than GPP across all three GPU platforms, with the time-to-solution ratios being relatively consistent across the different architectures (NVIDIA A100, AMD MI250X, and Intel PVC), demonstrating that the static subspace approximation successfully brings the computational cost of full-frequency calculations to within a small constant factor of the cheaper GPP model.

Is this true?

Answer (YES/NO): NO